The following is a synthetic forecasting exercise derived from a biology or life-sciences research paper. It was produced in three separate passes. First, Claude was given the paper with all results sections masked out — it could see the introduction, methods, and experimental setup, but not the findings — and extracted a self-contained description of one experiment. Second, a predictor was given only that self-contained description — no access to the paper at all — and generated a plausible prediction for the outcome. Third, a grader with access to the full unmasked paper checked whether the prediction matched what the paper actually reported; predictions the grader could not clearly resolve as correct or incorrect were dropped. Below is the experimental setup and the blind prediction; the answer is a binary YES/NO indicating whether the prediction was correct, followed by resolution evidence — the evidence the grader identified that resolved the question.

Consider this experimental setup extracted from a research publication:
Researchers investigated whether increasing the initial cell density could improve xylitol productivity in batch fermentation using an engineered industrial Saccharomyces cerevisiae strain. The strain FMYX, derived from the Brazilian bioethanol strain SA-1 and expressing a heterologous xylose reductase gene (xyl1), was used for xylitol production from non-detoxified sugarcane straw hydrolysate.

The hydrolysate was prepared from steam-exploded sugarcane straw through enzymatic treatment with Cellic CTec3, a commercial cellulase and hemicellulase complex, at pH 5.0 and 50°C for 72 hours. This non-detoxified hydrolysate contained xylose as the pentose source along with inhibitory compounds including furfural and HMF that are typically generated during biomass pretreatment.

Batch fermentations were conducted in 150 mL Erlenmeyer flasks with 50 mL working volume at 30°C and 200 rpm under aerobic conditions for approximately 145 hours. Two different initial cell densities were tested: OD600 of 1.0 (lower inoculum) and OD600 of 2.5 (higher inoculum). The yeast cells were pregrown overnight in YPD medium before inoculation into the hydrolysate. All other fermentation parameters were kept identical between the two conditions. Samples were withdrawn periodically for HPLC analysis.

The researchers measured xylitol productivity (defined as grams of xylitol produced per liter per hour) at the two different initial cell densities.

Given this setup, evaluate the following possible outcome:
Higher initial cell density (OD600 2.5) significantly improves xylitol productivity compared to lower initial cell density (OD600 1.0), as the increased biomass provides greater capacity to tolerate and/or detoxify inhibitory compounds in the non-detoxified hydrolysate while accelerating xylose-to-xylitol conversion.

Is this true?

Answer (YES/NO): YES